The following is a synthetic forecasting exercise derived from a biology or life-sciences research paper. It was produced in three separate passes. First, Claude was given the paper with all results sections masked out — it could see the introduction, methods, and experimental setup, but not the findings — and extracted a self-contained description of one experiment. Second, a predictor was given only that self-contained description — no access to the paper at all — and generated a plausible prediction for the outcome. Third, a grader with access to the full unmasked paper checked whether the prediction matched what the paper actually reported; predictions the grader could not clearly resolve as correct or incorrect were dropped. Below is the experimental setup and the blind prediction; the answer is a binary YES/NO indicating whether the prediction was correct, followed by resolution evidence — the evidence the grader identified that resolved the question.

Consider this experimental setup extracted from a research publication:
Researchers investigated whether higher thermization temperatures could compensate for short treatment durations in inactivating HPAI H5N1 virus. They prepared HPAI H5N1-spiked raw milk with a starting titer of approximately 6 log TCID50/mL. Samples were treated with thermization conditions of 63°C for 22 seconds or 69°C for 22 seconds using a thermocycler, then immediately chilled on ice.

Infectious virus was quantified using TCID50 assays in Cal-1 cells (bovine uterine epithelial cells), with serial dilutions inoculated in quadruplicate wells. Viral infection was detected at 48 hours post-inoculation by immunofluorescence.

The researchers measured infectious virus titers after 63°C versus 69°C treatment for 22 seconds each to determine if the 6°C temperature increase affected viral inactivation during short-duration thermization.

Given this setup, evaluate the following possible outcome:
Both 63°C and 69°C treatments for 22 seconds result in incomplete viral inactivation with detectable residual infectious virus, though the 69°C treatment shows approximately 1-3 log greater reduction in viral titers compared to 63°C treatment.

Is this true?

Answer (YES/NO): NO